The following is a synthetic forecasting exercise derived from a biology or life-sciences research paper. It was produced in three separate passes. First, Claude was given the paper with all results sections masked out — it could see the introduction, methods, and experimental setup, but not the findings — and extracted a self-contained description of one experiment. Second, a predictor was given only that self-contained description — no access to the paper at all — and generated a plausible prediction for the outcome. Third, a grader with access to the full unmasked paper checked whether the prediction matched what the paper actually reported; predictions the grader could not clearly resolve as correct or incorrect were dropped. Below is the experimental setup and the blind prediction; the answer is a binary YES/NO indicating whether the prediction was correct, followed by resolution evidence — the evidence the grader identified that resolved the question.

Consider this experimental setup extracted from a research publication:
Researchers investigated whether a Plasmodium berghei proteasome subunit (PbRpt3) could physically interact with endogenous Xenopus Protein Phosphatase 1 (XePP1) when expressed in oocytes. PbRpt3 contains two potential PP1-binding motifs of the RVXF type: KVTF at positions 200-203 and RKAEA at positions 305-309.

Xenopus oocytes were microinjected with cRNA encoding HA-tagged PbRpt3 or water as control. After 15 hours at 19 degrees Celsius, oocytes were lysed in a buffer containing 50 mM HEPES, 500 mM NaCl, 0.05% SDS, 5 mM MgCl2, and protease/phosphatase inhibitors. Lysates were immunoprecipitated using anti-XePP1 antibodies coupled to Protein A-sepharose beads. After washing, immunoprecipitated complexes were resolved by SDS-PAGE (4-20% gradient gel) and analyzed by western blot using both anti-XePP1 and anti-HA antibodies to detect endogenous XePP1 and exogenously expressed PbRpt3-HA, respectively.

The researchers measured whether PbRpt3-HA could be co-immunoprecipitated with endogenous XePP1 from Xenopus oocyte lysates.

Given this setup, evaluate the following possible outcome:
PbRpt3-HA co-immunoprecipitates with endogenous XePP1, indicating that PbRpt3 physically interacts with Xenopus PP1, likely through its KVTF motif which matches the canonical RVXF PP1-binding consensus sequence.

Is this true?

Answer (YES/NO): YES